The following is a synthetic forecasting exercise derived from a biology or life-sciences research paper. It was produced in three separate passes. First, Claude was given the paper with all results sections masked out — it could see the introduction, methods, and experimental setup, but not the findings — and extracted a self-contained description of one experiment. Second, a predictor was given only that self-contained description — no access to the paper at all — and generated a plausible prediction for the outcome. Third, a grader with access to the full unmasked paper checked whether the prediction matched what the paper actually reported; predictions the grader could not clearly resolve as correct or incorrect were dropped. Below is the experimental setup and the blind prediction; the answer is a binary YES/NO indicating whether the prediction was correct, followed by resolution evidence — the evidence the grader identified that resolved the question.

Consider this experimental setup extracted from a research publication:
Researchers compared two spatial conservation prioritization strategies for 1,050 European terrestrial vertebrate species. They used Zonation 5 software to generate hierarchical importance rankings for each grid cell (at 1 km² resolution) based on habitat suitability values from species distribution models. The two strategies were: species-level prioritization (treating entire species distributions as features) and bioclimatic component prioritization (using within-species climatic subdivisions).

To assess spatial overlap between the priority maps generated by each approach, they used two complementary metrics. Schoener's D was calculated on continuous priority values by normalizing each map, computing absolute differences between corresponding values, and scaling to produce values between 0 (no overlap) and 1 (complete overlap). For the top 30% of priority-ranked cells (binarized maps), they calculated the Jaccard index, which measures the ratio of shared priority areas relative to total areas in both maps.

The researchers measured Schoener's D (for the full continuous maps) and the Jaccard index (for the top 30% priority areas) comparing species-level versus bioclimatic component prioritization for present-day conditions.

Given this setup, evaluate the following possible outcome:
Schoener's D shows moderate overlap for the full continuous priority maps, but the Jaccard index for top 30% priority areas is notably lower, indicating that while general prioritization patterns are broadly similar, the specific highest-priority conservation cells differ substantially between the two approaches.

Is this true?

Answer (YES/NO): NO